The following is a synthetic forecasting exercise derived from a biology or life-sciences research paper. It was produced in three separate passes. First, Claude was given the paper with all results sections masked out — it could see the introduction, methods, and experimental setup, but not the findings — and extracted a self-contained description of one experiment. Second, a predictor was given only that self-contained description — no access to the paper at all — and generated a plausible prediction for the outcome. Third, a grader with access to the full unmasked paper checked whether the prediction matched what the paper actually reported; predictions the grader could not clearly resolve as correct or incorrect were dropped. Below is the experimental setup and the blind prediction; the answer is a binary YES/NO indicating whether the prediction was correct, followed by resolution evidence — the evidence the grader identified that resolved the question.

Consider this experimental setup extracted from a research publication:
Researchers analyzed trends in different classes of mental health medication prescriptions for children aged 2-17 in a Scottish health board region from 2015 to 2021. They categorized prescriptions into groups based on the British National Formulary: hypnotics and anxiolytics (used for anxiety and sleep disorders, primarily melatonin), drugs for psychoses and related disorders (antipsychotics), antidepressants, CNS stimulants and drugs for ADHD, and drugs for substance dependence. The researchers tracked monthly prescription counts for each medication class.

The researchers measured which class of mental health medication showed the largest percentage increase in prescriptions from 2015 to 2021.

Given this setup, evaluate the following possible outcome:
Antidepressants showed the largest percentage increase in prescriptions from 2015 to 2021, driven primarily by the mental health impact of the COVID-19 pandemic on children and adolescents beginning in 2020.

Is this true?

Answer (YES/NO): NO